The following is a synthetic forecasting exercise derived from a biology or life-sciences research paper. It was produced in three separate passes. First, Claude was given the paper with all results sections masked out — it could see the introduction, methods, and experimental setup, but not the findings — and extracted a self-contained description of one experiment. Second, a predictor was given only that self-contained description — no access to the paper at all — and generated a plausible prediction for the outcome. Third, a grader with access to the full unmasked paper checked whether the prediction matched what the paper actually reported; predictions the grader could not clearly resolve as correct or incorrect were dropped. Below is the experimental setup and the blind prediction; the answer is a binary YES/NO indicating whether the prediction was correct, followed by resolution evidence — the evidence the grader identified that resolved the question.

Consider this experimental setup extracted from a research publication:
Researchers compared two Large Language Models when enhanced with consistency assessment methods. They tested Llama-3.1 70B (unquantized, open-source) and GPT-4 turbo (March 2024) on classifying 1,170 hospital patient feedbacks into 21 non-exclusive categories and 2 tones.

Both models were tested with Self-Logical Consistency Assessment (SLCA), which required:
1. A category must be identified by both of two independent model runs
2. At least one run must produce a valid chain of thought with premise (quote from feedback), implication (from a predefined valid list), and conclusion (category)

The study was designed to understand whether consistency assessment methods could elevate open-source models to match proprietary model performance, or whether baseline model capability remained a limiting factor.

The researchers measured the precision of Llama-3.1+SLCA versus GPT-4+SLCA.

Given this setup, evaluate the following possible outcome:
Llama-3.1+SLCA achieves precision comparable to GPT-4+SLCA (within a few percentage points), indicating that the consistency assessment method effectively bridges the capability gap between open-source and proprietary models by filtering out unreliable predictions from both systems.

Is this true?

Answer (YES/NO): NO